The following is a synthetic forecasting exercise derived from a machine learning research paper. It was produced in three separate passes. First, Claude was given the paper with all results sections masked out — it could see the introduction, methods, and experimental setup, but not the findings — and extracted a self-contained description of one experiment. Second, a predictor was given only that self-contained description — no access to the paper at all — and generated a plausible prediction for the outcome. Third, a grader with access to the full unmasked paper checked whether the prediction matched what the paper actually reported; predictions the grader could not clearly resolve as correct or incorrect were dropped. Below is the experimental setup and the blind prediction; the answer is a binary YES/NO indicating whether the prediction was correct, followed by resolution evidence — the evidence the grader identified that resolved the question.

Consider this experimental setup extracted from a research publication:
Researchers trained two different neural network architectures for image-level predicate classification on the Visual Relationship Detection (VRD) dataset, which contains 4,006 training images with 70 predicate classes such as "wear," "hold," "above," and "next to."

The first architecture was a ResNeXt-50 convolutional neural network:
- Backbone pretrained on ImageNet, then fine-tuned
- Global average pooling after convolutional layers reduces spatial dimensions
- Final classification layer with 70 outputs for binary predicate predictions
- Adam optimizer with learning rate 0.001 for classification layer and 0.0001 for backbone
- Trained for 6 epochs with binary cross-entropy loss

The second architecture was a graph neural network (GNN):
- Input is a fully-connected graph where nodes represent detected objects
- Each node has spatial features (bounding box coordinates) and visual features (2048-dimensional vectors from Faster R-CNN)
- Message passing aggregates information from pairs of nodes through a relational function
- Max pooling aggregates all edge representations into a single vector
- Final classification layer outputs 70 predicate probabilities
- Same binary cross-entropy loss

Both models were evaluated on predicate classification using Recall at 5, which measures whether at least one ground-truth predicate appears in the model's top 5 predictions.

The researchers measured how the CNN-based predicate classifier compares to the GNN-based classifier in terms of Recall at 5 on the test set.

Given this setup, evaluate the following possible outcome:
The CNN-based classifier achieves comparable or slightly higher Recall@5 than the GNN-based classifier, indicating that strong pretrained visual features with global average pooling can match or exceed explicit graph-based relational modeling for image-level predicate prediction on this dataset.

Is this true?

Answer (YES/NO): YES